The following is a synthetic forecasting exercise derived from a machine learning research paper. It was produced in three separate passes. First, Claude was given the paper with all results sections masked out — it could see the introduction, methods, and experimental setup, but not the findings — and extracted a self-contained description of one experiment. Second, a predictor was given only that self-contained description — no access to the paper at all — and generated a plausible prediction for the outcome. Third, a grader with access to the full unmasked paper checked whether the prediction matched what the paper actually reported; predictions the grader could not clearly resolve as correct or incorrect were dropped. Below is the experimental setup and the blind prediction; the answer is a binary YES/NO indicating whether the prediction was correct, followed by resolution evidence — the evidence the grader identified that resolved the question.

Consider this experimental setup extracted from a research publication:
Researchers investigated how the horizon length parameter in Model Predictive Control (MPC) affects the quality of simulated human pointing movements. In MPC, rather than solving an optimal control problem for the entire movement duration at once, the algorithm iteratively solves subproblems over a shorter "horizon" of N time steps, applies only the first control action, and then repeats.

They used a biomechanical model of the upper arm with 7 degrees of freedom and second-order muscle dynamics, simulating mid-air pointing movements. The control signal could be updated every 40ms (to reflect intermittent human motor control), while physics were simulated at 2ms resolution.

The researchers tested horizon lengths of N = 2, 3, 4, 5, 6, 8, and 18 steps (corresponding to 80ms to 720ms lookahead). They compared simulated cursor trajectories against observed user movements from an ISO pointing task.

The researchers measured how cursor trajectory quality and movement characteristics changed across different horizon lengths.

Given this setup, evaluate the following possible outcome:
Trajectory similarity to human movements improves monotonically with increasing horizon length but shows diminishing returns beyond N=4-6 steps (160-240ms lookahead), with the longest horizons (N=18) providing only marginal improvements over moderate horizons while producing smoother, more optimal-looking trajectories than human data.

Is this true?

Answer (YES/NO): NO